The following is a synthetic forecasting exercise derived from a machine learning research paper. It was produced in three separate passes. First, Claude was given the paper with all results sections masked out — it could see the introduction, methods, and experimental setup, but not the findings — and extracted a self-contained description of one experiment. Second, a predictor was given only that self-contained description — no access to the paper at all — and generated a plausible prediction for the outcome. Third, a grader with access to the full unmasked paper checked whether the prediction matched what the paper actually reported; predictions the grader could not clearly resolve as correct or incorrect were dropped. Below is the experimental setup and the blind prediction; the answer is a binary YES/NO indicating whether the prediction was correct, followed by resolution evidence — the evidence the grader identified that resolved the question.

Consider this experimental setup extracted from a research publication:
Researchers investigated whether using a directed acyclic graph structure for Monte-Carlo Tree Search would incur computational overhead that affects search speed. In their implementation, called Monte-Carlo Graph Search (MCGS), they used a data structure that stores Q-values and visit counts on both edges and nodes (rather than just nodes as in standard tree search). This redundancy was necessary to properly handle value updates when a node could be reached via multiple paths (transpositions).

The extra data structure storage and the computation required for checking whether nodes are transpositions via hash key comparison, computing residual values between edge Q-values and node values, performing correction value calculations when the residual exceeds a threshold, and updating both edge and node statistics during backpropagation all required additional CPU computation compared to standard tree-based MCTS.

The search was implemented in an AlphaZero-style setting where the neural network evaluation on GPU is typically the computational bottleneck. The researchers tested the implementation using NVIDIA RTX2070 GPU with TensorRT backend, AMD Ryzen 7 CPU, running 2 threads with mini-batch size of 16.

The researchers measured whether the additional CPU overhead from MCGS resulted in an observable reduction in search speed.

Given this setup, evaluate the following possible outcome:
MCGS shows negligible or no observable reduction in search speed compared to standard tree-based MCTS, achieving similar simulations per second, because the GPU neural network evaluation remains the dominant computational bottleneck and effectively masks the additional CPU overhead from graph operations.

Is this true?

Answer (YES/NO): YES